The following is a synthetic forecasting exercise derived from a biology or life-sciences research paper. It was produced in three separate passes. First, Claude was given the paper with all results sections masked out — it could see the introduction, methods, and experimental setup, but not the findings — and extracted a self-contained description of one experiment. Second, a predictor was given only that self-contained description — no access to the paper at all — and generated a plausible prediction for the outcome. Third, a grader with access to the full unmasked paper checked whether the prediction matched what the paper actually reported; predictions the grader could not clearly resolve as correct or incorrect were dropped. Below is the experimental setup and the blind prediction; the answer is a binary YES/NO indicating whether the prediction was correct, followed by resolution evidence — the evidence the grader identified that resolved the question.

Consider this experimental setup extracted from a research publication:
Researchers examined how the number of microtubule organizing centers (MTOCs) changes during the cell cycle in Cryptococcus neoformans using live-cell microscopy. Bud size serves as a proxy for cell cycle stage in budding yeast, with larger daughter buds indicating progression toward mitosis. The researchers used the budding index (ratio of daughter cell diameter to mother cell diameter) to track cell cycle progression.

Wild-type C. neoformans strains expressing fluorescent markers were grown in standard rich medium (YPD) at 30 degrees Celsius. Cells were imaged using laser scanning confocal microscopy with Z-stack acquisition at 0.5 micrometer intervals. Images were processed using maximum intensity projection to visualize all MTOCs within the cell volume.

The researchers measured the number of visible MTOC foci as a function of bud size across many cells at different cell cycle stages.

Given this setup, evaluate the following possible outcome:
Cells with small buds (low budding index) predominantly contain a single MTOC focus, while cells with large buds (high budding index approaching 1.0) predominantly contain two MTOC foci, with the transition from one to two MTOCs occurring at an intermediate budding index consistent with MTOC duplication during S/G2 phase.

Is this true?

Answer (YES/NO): NO